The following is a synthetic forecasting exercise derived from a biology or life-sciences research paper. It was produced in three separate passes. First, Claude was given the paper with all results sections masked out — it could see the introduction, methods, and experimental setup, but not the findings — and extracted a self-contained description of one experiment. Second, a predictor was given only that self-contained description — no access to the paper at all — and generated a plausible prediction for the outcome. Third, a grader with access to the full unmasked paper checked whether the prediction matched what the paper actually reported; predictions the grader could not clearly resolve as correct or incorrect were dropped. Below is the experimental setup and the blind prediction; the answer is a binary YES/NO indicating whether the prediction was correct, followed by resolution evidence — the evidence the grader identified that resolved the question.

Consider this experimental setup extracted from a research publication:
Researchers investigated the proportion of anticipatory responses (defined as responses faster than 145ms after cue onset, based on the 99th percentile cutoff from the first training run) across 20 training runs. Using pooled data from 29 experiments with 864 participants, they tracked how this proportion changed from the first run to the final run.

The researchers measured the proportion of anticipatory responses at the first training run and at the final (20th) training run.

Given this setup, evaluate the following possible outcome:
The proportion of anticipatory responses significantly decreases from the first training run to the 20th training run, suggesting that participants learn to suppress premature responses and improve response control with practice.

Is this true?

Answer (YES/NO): NO